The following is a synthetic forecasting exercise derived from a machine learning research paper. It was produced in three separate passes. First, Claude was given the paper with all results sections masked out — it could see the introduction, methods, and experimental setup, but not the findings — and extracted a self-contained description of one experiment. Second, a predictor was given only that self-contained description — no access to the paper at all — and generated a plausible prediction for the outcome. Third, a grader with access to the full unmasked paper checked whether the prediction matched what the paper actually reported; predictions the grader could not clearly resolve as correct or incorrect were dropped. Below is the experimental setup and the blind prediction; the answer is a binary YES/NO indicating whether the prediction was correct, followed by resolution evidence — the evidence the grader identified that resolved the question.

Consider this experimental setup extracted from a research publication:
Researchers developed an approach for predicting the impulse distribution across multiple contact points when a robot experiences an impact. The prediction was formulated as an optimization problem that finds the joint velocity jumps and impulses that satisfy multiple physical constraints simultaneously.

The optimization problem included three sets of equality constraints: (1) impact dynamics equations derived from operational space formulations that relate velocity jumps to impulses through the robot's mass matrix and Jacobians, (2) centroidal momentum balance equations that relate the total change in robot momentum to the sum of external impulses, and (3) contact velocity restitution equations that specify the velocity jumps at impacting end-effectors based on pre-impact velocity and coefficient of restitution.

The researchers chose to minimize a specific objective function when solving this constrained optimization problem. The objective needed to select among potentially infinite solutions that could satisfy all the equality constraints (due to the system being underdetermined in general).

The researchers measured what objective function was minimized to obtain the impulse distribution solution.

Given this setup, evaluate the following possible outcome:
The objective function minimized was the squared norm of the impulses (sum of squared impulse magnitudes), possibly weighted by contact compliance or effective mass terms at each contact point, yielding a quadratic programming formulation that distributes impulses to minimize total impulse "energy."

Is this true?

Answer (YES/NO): NO